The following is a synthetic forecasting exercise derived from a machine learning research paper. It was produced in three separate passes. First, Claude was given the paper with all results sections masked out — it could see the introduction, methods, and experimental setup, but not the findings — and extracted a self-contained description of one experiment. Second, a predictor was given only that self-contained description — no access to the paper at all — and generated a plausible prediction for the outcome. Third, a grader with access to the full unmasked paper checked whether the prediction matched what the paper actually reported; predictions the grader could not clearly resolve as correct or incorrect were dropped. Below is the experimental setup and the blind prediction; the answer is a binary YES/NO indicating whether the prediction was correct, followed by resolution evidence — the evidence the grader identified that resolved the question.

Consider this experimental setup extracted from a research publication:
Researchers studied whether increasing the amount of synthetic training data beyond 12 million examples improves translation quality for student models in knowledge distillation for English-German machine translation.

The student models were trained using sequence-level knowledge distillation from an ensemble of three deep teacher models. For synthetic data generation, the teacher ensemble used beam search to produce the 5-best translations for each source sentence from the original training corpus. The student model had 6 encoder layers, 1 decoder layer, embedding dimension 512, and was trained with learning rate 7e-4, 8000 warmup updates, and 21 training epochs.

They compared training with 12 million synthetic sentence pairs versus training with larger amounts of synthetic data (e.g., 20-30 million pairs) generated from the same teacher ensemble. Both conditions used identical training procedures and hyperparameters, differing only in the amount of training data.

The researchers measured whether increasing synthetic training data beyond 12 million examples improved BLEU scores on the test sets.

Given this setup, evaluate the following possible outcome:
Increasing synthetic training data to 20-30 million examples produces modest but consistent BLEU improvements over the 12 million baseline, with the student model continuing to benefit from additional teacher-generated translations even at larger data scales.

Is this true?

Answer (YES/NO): NO